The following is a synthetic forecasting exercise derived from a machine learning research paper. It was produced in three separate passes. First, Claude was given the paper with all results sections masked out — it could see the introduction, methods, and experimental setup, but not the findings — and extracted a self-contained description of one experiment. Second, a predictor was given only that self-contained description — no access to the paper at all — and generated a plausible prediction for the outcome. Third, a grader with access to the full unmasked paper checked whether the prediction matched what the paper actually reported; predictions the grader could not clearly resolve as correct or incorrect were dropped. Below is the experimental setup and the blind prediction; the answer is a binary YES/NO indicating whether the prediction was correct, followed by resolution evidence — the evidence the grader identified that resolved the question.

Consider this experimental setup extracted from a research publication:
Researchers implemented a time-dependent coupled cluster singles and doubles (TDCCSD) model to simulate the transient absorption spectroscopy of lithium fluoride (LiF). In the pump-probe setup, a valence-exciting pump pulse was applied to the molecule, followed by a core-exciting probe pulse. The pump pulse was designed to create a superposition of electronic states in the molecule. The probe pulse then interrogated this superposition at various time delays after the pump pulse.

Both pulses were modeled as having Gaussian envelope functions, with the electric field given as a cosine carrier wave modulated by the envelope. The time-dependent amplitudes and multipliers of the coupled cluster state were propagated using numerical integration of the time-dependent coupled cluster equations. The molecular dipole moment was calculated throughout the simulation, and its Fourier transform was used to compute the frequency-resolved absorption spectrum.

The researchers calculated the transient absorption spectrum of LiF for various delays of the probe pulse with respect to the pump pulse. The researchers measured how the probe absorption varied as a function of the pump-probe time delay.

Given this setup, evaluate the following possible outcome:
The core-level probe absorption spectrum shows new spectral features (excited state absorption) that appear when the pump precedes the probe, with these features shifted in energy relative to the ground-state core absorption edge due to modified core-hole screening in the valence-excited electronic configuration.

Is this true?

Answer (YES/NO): NO